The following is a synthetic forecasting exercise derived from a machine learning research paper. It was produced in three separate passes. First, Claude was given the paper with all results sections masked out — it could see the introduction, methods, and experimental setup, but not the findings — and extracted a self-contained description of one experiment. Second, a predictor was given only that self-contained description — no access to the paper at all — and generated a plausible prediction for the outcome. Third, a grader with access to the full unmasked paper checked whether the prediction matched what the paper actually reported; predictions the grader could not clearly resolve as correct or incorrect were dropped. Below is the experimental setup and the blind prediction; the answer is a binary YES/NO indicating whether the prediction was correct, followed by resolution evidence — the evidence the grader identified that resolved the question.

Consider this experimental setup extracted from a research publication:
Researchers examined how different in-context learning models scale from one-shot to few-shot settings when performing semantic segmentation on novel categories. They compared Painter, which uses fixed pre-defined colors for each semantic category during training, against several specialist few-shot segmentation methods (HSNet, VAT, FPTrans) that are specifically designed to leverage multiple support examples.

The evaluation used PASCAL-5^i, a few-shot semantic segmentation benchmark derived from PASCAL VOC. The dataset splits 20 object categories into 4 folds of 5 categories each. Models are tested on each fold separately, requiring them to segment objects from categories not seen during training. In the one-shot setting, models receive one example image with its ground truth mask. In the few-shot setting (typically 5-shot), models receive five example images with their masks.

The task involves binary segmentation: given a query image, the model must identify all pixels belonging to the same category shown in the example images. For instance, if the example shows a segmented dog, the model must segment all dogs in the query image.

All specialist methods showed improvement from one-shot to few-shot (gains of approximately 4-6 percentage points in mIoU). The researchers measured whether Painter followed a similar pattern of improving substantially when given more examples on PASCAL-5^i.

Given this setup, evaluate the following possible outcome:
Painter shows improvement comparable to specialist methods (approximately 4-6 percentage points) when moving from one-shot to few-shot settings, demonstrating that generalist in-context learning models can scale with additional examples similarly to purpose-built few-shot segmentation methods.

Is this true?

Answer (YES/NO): NO